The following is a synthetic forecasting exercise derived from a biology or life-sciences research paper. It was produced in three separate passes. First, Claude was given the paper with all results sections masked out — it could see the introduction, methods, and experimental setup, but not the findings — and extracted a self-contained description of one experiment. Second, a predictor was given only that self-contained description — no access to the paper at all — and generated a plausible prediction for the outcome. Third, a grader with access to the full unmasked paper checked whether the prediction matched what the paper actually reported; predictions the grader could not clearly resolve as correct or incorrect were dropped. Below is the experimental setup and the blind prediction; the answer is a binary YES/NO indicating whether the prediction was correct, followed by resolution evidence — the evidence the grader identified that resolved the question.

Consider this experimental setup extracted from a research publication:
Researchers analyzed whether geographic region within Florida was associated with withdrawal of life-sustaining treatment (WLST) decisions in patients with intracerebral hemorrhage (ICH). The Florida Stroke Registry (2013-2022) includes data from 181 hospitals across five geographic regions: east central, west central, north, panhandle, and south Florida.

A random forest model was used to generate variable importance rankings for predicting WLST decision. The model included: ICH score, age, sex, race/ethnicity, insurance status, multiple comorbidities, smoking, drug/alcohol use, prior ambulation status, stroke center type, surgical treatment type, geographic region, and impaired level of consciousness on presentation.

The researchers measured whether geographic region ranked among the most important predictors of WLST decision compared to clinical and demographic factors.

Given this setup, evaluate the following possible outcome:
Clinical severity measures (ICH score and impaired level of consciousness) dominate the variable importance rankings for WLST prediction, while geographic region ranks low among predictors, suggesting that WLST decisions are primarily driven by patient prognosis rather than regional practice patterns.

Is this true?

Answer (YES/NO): NO